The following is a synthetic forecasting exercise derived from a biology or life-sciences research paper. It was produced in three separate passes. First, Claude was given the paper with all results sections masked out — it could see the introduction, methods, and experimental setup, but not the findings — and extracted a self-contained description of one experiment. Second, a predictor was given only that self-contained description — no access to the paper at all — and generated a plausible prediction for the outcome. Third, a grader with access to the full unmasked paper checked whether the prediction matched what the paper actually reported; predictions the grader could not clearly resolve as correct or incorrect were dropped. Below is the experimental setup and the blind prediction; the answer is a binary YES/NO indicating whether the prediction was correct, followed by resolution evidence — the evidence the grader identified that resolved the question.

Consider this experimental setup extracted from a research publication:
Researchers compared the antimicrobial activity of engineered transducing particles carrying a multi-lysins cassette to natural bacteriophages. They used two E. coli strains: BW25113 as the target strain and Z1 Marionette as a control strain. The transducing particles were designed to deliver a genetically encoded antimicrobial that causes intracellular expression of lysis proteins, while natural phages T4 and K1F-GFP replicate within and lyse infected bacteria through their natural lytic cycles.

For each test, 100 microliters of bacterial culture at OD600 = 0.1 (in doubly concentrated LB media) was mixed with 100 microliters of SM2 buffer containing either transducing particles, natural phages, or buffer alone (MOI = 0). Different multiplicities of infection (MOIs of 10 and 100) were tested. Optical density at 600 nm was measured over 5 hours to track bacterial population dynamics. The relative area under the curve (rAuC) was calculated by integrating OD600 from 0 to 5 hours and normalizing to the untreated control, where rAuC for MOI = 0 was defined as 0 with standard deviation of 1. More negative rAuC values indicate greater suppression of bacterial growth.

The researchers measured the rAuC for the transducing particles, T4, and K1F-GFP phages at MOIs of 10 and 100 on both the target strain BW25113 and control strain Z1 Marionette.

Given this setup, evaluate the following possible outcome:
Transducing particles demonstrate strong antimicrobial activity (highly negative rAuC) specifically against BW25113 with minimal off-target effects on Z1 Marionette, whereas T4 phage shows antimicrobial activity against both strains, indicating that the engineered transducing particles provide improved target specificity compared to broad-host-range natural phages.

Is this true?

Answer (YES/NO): NO